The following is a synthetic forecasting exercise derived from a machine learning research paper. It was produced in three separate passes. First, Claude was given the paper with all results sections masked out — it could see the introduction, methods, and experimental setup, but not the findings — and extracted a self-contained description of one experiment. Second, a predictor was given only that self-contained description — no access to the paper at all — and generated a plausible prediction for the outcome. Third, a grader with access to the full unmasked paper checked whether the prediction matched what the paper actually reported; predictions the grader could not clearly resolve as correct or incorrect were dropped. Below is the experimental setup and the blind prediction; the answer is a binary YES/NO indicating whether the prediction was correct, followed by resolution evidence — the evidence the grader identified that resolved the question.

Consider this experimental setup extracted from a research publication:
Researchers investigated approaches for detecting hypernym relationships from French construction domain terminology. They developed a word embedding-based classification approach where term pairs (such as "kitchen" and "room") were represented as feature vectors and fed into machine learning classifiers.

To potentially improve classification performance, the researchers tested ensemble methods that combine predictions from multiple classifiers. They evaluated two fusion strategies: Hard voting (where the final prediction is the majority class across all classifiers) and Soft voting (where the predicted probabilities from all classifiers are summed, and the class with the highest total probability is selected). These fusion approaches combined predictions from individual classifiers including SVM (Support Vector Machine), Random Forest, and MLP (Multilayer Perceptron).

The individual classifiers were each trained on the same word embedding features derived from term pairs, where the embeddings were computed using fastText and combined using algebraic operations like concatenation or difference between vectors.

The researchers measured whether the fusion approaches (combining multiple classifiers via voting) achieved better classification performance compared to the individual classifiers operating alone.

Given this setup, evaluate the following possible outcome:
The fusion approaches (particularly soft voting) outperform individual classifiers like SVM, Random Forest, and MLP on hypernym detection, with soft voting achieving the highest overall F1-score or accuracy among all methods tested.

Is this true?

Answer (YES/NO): NO